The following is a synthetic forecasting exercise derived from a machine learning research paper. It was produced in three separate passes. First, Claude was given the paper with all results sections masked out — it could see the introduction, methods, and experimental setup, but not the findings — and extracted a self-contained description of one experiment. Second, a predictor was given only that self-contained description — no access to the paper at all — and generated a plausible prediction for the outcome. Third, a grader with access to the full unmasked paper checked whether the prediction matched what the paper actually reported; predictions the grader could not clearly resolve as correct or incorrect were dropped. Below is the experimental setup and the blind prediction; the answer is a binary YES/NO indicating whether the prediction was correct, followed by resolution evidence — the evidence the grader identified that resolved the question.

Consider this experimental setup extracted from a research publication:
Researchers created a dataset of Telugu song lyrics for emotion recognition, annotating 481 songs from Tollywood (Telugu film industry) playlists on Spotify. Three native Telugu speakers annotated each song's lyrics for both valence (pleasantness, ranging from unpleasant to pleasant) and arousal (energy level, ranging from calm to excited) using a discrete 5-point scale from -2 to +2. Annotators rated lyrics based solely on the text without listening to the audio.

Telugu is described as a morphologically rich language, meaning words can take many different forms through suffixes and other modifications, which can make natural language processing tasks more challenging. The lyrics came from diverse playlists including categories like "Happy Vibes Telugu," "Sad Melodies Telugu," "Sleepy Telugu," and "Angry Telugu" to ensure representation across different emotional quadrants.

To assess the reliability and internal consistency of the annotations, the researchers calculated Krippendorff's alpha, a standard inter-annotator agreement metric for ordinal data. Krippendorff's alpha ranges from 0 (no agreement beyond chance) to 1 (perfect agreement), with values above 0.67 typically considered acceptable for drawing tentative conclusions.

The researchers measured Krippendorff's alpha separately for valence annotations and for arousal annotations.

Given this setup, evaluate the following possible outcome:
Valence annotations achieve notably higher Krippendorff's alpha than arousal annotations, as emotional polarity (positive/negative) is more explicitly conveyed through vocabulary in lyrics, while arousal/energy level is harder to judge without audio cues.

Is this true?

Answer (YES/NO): NO